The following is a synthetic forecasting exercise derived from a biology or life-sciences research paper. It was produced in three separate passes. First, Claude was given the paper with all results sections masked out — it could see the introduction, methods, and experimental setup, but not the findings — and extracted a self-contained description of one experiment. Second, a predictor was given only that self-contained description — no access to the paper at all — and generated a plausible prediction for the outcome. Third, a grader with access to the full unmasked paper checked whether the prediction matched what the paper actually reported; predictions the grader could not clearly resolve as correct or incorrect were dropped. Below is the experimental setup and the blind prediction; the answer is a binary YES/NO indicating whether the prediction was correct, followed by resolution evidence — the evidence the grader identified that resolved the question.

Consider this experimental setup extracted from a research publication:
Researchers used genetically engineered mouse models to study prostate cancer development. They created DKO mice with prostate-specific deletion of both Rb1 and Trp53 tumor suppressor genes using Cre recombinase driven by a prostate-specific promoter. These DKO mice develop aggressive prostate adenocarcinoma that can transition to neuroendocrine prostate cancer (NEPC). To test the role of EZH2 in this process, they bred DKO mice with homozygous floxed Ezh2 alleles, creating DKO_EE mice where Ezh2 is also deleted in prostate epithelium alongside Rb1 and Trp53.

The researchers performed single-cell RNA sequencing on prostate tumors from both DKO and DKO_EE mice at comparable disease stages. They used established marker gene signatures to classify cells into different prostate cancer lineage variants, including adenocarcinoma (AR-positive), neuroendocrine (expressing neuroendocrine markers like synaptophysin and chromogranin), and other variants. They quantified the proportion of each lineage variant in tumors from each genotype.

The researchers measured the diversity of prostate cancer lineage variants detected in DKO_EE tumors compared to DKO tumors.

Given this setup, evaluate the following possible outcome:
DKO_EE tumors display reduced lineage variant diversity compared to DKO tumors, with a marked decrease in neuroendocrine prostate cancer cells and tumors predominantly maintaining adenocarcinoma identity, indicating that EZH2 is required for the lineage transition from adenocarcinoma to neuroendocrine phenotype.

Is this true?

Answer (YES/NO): NO